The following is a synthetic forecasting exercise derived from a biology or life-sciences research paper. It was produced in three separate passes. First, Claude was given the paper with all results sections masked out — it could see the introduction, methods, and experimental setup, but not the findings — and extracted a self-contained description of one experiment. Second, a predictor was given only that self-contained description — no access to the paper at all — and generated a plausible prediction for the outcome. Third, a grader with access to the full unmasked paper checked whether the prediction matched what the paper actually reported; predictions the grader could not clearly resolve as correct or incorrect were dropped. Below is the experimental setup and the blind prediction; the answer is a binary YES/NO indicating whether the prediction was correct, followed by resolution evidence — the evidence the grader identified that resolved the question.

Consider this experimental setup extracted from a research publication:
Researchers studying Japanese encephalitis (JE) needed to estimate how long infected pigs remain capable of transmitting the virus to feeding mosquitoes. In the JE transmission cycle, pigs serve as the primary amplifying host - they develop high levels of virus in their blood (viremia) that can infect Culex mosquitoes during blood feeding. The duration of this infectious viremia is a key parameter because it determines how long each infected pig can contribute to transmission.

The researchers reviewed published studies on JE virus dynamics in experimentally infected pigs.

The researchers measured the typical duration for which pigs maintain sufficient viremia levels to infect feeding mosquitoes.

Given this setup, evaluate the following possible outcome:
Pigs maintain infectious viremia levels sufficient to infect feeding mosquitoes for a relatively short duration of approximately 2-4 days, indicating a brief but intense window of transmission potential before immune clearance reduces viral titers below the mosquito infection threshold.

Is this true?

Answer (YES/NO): YES